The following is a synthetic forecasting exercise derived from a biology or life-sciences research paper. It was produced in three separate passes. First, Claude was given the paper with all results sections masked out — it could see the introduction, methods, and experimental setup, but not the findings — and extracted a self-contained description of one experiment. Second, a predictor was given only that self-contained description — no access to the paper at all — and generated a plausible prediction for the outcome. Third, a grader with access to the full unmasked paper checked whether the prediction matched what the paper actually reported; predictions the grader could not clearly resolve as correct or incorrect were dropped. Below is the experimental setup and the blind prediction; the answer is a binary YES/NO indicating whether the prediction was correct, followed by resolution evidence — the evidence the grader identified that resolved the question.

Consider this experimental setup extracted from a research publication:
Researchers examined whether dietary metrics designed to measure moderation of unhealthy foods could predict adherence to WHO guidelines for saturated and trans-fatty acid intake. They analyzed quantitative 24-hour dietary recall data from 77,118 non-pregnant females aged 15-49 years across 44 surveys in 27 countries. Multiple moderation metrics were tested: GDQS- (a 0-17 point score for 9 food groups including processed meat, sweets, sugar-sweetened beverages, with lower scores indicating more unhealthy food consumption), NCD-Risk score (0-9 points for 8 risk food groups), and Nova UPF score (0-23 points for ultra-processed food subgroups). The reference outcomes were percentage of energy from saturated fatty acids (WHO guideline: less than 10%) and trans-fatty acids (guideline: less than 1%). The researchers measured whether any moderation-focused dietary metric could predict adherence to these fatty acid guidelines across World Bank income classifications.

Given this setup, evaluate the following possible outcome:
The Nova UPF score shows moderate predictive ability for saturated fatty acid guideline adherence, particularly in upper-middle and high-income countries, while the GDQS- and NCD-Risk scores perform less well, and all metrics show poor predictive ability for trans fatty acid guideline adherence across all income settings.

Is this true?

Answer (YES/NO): NO